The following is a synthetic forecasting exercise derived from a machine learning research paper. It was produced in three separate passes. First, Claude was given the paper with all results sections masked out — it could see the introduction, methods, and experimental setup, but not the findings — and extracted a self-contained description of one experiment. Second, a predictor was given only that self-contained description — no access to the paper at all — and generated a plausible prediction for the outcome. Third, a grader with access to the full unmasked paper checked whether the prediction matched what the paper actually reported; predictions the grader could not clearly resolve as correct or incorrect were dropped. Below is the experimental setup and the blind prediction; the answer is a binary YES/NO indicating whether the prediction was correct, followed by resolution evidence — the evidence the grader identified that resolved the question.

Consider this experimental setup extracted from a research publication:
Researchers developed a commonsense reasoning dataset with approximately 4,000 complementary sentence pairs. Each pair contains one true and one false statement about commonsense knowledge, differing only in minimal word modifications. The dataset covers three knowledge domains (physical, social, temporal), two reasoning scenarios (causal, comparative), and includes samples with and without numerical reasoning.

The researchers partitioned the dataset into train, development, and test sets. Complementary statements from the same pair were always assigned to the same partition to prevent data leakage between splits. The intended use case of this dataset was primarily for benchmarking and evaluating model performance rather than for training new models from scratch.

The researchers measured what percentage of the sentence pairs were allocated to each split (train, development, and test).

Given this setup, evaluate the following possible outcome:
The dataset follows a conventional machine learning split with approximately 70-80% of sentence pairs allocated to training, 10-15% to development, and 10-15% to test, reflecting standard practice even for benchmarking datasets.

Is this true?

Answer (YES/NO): NO